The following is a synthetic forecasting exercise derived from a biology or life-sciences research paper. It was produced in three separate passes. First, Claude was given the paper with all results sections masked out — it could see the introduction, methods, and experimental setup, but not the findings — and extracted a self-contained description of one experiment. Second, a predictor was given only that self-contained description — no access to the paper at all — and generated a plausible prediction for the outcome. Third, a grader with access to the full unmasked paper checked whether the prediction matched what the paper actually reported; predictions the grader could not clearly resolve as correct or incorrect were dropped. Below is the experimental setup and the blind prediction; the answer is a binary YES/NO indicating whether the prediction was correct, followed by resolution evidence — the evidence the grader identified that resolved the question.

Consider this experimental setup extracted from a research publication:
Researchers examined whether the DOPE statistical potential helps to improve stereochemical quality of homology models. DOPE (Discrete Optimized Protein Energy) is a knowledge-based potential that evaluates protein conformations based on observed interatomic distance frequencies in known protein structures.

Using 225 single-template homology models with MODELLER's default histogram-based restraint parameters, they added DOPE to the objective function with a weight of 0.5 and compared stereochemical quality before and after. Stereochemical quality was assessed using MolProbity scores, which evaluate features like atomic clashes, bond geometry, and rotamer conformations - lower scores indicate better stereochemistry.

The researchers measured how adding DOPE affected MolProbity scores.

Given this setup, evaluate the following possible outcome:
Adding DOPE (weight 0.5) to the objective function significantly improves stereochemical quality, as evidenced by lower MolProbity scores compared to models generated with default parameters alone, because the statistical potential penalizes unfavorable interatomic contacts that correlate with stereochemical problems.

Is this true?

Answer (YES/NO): YES